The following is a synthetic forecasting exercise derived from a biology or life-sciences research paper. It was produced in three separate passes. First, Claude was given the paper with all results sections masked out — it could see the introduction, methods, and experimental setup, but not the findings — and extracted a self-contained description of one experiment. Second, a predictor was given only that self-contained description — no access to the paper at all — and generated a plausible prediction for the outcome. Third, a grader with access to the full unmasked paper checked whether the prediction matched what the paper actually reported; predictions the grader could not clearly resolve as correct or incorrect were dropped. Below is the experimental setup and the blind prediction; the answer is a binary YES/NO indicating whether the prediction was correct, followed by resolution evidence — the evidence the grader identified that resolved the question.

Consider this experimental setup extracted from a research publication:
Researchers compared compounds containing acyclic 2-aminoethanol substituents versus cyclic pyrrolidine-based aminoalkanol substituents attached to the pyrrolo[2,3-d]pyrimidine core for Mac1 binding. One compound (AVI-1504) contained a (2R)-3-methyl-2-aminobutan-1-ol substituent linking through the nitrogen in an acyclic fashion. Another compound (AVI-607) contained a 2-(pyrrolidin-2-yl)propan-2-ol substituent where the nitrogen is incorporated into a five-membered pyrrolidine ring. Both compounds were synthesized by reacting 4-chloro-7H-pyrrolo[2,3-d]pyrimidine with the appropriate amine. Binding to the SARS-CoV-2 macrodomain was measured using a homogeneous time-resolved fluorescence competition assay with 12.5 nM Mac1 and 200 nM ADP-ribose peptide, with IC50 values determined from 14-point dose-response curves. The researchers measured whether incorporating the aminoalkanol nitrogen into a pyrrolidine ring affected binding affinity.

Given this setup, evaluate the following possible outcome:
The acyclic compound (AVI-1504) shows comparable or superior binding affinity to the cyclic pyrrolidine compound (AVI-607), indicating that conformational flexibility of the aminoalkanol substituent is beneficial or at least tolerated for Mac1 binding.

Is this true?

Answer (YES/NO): NO